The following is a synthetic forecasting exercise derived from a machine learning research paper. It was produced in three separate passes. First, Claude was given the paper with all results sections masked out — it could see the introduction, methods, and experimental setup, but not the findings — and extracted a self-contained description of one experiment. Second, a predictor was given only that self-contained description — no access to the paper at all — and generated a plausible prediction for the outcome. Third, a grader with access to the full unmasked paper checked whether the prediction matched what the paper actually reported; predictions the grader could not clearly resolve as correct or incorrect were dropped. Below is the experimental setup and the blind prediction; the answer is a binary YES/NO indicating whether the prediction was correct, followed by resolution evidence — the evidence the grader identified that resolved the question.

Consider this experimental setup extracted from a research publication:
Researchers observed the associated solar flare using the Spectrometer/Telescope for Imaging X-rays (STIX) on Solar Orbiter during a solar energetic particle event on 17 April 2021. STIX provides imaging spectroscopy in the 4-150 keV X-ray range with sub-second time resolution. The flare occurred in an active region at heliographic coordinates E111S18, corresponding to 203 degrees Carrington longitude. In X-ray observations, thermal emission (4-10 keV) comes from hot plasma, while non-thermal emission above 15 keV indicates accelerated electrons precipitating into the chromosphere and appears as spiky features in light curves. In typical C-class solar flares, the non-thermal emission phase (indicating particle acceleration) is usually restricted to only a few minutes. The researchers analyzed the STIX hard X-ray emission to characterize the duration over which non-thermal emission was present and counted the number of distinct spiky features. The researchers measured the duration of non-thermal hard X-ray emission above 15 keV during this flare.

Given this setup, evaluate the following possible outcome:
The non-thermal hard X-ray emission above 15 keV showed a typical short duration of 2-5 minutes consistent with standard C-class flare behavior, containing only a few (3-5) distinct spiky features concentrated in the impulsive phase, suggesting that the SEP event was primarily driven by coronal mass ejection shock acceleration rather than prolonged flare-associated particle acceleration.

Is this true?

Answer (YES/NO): NO